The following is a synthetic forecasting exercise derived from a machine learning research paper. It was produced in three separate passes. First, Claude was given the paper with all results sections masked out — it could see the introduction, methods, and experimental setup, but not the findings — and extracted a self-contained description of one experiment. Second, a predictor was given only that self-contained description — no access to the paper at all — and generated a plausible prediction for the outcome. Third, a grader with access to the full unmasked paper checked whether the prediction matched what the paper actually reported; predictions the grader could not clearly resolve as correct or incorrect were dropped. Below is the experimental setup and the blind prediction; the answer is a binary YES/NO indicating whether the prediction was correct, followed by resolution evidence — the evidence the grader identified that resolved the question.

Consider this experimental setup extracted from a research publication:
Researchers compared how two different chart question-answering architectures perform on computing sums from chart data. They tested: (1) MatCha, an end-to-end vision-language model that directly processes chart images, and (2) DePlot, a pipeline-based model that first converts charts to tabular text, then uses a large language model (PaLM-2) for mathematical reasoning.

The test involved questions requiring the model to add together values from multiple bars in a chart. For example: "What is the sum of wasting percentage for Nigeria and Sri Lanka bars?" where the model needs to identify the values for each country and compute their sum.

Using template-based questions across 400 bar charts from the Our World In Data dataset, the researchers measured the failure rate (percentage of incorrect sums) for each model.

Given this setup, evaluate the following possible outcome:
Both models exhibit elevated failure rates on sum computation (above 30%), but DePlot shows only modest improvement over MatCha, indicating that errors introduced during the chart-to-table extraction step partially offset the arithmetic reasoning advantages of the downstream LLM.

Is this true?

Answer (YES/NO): NO